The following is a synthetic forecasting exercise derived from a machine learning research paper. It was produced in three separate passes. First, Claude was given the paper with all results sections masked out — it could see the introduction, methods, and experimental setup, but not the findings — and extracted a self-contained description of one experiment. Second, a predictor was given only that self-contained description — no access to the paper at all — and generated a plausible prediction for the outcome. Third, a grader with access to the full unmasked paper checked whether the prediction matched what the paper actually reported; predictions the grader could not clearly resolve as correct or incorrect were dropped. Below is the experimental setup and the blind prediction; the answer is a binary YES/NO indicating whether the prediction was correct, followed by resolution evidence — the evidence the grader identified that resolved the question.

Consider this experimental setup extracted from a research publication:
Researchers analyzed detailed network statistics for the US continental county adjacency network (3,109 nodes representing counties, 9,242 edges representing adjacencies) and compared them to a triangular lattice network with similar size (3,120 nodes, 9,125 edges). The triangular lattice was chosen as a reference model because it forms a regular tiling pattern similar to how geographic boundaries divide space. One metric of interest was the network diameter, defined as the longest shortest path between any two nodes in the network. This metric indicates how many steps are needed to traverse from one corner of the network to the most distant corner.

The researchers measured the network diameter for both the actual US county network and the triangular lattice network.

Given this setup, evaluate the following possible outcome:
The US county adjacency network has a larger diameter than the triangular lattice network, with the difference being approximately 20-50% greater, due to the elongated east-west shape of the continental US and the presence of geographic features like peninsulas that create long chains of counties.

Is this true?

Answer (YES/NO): NO